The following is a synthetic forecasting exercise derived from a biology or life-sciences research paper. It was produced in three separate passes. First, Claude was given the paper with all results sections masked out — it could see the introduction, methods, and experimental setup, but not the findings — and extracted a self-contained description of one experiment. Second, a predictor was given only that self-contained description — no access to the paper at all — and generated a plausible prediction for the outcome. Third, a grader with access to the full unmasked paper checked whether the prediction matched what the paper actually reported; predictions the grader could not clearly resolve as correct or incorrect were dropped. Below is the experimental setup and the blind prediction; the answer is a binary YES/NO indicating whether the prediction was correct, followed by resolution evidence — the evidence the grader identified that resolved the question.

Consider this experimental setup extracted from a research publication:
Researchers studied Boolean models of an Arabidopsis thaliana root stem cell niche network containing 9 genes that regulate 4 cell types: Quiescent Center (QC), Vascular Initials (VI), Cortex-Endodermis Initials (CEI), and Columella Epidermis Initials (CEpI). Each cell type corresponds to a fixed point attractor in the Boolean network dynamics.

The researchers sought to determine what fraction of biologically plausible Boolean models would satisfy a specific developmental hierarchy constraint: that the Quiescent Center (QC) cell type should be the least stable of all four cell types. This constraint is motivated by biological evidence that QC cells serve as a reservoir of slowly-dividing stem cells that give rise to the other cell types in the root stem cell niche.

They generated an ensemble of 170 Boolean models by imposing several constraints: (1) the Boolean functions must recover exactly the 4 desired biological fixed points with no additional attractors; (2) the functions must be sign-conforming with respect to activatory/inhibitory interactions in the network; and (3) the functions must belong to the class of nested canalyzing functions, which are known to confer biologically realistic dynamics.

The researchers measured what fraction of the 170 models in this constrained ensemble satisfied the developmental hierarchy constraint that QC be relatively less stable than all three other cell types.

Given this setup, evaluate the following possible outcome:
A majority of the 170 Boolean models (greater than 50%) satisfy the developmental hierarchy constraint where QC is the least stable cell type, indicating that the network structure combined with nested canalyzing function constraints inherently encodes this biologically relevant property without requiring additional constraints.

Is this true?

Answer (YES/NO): NO